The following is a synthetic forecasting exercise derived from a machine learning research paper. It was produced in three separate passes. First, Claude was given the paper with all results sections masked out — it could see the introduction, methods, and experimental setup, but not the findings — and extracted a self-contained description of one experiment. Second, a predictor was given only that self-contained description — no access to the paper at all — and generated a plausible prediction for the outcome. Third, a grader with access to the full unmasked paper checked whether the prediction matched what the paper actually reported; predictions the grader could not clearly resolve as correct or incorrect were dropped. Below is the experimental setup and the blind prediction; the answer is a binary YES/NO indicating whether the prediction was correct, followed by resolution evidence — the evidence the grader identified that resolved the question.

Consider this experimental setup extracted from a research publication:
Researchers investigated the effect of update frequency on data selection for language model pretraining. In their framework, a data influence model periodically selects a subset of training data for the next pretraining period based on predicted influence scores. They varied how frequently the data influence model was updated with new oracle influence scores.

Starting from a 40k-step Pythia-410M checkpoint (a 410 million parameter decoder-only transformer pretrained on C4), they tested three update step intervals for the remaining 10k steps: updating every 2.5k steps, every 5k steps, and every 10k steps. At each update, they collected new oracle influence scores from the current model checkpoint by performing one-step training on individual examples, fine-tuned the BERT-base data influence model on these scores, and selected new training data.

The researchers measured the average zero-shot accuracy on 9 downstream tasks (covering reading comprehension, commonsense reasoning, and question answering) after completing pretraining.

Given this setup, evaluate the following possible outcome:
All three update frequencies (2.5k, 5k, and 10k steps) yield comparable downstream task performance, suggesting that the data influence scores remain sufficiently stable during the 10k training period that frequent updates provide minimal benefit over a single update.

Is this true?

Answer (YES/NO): YES